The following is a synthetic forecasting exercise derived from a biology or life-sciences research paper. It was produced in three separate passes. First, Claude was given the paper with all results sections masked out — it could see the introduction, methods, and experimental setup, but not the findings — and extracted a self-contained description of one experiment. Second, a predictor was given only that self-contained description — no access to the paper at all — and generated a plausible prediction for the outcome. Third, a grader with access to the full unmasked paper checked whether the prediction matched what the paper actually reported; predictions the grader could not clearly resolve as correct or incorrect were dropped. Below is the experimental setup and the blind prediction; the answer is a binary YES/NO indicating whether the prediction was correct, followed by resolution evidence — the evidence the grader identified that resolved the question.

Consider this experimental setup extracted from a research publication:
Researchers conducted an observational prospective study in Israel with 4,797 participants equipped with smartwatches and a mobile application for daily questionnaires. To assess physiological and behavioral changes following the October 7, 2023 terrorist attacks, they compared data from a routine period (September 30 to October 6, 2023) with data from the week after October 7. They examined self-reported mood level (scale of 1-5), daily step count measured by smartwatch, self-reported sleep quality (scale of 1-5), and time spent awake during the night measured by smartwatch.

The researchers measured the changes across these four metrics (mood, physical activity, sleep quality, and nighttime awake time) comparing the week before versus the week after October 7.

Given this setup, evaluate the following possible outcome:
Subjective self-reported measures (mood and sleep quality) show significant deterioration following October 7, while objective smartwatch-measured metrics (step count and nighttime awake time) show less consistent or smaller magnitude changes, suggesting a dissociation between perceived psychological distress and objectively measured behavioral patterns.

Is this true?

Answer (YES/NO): NO